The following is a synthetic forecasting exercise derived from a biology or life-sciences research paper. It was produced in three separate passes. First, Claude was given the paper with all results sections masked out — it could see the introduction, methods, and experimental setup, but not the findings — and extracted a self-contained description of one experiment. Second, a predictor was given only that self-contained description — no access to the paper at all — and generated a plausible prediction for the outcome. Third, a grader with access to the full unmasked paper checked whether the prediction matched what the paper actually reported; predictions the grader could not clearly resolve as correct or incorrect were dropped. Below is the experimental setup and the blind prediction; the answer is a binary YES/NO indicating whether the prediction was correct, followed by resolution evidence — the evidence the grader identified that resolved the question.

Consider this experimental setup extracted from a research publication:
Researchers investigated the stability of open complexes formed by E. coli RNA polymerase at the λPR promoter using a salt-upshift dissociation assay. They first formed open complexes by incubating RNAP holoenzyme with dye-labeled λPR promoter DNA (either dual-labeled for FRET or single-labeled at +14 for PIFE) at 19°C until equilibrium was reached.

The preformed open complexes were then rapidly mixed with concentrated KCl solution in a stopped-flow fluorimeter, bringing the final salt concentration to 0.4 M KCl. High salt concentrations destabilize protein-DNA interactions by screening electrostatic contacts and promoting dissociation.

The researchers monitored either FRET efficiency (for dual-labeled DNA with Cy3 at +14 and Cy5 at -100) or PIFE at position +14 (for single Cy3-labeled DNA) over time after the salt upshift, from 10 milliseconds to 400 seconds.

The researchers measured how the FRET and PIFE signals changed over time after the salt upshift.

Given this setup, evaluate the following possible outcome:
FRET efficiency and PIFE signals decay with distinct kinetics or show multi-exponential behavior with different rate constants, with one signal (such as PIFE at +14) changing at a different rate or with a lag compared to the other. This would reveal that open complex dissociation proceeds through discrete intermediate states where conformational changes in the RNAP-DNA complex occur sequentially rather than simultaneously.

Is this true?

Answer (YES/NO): YES